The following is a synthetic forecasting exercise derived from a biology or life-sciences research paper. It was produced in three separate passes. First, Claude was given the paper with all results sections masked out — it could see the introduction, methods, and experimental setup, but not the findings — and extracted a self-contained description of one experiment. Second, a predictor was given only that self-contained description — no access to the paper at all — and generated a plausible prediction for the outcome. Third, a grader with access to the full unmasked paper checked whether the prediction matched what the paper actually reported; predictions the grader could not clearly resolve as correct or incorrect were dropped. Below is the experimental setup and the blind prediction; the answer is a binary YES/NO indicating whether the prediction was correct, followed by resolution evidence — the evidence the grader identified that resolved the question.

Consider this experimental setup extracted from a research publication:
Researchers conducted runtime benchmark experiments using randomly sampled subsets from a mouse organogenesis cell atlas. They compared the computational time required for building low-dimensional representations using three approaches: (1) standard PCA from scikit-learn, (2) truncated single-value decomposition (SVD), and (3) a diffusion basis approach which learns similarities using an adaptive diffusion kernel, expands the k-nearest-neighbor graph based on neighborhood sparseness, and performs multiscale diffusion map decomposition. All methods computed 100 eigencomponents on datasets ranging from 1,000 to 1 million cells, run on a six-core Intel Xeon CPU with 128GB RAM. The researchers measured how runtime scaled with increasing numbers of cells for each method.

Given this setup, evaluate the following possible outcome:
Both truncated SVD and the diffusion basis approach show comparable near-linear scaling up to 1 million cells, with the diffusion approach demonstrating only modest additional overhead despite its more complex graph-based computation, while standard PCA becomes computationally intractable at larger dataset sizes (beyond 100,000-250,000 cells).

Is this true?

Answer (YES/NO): NO